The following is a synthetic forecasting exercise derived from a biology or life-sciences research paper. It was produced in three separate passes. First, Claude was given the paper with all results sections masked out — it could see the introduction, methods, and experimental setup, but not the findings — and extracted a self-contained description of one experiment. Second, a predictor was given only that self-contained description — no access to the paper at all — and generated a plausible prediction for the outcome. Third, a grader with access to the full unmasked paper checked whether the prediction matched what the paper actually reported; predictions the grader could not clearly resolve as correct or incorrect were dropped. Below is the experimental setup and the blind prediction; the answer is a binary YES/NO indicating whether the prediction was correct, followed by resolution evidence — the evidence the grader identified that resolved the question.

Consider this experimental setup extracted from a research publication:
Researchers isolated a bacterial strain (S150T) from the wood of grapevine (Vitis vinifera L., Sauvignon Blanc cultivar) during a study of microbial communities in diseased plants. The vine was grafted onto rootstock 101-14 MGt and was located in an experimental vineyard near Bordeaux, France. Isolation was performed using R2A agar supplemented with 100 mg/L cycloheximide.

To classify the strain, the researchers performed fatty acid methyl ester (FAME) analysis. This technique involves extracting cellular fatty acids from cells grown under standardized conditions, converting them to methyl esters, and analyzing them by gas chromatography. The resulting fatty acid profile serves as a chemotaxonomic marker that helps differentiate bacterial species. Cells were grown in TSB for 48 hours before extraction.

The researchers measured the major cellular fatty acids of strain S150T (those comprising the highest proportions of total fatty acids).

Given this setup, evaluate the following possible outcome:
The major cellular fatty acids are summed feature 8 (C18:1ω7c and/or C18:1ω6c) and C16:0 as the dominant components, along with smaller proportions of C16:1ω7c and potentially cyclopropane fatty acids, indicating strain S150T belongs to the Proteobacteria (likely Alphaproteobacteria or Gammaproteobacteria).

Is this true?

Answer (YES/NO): NO